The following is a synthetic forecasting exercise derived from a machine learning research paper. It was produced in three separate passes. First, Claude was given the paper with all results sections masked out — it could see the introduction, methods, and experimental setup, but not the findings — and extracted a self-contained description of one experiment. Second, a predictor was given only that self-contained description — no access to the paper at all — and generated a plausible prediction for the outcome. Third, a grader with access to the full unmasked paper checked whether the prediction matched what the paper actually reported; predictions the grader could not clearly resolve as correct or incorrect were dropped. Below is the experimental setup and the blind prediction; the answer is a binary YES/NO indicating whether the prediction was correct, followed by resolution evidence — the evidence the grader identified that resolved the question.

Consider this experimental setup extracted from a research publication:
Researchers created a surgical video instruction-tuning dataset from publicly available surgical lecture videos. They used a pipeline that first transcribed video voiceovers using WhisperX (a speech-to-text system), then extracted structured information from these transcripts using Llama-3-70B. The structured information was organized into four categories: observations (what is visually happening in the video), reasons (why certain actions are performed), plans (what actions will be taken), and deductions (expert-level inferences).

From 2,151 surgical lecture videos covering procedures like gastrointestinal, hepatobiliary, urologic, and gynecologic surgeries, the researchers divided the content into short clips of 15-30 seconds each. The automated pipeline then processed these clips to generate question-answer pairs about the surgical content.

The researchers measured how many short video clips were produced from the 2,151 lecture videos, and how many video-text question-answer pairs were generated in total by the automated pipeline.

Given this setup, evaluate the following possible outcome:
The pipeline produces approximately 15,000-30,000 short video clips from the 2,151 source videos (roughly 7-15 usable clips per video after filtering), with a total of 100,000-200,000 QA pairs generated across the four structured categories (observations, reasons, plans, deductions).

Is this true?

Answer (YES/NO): NO